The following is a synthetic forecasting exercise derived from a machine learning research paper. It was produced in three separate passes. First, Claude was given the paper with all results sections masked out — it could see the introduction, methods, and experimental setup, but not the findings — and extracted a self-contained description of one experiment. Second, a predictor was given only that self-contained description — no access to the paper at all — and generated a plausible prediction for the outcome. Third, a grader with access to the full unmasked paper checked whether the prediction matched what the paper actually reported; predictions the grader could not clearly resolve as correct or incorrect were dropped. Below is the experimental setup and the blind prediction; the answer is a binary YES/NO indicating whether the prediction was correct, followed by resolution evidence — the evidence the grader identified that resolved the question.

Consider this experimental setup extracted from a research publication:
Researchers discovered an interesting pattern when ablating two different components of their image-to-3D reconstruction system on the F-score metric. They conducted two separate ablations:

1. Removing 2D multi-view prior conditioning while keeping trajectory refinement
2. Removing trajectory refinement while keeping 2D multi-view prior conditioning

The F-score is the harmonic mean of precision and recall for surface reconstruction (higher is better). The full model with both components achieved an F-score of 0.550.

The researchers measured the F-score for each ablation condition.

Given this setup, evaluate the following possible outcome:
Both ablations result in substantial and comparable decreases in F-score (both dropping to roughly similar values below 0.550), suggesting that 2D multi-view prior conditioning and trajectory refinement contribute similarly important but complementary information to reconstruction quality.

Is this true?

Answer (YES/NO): YES